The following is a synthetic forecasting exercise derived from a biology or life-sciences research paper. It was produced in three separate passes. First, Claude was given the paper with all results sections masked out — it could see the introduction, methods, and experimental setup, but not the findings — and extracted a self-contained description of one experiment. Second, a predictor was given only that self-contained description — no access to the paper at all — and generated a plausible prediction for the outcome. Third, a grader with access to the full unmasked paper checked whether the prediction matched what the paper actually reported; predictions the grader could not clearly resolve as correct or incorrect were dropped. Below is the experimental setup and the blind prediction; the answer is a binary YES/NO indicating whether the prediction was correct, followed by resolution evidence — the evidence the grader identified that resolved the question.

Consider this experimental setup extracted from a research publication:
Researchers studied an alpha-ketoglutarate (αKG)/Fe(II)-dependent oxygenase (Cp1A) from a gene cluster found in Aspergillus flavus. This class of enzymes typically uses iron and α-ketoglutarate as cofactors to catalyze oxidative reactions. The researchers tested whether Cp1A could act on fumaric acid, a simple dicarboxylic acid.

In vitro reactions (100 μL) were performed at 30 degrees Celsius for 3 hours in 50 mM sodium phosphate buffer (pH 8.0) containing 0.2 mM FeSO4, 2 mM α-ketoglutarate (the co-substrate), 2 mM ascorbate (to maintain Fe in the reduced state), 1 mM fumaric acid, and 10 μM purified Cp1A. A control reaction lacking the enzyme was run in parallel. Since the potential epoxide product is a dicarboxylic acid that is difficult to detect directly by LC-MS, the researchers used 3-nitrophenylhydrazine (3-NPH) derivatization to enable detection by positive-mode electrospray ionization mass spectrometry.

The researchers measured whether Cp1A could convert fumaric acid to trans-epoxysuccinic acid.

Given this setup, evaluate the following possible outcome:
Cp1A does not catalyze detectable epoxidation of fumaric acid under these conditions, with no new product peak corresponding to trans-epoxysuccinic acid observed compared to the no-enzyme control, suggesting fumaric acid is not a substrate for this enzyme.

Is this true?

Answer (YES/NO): NO